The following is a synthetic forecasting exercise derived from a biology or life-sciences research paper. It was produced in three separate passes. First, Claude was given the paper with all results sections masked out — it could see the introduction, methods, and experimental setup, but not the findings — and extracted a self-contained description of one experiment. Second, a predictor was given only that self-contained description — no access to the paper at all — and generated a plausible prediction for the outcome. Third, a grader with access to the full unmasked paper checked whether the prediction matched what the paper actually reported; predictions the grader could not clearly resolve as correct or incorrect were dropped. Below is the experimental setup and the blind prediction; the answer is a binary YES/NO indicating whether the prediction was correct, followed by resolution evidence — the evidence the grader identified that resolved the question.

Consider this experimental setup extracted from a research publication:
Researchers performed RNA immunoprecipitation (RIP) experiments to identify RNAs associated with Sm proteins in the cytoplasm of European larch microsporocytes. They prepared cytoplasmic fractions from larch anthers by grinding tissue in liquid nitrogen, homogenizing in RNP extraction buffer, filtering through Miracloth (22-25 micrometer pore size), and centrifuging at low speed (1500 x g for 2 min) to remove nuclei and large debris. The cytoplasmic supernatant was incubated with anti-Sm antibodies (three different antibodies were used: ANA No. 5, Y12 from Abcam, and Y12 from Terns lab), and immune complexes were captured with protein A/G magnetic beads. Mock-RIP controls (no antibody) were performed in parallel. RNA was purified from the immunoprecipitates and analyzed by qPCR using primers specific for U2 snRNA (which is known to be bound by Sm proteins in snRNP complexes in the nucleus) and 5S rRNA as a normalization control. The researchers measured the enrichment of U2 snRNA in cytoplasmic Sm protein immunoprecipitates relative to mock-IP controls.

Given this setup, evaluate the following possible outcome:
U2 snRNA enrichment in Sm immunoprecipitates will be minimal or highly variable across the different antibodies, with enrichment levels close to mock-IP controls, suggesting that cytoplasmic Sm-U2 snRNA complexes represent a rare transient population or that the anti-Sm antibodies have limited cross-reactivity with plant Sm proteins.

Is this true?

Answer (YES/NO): NO